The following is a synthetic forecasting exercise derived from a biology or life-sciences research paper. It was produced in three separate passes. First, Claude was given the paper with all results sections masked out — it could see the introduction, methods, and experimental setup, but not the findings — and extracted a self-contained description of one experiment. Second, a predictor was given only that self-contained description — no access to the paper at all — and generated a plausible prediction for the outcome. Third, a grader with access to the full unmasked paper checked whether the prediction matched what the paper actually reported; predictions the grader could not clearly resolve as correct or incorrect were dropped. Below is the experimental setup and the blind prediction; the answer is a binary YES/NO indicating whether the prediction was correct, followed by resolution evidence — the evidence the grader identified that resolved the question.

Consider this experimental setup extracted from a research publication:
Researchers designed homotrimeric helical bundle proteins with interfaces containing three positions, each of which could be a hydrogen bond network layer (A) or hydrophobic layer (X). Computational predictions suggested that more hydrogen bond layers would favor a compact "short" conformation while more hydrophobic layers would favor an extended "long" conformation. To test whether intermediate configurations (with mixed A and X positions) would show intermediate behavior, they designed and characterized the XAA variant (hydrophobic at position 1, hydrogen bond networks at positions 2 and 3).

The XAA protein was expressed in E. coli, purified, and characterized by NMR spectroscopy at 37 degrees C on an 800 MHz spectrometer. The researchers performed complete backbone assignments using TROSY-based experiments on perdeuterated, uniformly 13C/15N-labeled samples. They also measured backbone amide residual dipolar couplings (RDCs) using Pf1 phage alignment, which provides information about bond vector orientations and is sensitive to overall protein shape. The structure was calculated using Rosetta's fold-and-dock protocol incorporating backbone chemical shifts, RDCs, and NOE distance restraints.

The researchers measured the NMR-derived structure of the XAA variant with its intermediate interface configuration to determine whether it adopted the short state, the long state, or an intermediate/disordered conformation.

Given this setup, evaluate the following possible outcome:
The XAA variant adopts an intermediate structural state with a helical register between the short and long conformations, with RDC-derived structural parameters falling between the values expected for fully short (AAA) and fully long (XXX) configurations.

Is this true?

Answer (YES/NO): NO